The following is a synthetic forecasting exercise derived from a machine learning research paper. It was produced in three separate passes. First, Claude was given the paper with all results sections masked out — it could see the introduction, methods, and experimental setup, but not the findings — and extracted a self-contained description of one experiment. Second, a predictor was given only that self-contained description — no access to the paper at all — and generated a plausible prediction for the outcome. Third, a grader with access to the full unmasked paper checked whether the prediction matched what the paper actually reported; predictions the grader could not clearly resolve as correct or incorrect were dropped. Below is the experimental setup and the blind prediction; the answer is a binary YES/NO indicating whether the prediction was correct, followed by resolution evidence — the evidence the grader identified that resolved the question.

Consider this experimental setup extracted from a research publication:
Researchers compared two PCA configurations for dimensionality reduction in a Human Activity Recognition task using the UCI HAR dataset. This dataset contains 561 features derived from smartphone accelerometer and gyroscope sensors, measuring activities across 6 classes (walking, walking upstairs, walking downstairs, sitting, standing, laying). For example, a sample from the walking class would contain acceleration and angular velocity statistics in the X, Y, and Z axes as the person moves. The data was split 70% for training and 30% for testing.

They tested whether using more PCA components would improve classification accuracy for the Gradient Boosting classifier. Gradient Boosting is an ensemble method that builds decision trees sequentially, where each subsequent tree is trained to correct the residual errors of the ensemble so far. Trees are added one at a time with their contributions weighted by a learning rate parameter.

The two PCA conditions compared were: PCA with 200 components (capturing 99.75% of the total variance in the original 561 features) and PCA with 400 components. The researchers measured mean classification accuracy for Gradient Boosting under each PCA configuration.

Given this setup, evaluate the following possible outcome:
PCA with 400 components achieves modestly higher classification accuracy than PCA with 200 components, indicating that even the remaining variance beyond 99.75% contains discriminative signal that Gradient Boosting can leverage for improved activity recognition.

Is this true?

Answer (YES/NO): NO